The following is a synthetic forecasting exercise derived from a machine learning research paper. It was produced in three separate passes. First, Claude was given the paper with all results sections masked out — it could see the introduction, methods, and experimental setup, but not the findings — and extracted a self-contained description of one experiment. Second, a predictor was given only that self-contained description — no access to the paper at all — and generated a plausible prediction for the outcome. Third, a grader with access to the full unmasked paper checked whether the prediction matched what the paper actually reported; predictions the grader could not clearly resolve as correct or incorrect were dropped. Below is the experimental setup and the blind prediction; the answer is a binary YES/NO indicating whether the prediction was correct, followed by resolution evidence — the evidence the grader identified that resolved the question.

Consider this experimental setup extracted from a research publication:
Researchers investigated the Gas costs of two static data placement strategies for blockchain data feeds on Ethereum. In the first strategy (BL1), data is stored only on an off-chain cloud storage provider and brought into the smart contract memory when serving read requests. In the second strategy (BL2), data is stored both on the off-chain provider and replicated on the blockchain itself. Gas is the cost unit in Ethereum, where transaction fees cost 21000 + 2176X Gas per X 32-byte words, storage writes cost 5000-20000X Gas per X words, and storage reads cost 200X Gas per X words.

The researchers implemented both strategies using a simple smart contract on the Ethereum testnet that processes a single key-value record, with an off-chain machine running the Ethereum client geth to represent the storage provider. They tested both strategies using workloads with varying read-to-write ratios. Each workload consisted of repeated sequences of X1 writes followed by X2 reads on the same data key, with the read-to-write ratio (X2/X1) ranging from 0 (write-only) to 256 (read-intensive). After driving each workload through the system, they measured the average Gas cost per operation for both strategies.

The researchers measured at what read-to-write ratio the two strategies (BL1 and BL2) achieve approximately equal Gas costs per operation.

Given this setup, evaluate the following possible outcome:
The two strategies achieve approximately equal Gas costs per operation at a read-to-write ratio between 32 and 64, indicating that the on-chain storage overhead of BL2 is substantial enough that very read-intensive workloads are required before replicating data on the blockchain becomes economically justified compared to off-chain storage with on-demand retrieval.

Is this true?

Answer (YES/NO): NO